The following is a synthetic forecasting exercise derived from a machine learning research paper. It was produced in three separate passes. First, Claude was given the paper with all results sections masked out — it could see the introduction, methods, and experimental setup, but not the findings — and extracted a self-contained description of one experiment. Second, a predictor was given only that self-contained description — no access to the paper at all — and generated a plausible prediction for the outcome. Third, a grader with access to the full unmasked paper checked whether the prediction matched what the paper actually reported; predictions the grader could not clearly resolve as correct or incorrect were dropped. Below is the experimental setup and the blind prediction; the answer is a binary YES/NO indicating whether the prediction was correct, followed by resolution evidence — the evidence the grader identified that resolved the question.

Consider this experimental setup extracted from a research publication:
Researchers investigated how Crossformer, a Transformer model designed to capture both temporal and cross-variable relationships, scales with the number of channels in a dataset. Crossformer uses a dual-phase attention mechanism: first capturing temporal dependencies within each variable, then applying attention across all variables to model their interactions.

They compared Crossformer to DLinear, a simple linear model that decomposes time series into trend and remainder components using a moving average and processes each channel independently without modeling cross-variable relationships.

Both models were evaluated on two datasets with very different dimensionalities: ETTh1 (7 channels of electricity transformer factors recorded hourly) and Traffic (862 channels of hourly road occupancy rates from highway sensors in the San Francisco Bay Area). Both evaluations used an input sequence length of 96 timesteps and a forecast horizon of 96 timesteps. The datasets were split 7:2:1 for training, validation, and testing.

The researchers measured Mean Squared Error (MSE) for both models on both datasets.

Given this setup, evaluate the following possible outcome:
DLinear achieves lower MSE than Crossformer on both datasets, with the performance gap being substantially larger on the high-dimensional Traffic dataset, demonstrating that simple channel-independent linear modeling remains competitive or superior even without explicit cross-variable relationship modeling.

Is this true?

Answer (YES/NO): NO